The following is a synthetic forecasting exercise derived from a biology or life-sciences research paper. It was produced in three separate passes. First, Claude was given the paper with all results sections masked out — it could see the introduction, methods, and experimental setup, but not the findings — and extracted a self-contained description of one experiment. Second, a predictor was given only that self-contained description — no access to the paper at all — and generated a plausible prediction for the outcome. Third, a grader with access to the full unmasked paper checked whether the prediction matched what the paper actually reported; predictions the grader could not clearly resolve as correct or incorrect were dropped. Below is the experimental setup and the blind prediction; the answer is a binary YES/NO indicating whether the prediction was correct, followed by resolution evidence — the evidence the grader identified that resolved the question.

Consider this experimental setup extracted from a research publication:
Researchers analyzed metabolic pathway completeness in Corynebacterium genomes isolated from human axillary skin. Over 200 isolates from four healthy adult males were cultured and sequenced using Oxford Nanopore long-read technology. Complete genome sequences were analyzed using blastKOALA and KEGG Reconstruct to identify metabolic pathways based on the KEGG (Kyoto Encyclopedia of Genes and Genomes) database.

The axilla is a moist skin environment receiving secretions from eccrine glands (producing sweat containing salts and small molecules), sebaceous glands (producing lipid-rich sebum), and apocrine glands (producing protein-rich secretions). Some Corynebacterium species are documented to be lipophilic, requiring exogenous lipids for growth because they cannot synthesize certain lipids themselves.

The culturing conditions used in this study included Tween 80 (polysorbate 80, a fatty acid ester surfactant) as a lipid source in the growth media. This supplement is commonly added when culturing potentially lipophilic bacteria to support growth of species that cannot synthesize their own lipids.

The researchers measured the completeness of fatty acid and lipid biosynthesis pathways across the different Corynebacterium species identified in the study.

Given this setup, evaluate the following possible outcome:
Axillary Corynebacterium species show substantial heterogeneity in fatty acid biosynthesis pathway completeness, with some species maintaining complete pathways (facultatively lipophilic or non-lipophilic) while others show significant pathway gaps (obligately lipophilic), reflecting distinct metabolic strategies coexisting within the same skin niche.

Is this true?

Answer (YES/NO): YES